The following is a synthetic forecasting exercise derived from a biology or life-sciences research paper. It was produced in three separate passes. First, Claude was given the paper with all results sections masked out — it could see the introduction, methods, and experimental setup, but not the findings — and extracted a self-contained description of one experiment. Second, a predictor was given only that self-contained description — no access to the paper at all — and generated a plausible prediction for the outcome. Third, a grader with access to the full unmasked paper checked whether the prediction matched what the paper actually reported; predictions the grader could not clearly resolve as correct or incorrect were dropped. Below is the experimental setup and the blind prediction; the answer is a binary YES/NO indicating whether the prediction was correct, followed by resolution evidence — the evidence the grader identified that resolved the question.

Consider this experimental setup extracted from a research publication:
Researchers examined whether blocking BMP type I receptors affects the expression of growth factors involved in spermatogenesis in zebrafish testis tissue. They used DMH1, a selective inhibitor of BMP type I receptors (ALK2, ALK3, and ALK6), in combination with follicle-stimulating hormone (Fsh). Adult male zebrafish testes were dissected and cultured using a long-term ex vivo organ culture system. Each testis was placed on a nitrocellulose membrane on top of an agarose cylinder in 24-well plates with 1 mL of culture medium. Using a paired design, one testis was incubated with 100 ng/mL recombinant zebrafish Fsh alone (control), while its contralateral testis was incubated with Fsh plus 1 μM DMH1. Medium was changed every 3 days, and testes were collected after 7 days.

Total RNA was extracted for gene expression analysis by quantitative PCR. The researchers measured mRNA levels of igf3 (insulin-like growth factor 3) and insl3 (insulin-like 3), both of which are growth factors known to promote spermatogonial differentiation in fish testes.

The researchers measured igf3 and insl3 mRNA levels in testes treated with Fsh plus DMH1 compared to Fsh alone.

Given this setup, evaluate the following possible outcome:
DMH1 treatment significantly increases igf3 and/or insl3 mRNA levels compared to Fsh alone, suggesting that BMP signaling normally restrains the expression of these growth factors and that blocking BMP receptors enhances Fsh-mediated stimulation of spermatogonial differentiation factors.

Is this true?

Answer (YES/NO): NO